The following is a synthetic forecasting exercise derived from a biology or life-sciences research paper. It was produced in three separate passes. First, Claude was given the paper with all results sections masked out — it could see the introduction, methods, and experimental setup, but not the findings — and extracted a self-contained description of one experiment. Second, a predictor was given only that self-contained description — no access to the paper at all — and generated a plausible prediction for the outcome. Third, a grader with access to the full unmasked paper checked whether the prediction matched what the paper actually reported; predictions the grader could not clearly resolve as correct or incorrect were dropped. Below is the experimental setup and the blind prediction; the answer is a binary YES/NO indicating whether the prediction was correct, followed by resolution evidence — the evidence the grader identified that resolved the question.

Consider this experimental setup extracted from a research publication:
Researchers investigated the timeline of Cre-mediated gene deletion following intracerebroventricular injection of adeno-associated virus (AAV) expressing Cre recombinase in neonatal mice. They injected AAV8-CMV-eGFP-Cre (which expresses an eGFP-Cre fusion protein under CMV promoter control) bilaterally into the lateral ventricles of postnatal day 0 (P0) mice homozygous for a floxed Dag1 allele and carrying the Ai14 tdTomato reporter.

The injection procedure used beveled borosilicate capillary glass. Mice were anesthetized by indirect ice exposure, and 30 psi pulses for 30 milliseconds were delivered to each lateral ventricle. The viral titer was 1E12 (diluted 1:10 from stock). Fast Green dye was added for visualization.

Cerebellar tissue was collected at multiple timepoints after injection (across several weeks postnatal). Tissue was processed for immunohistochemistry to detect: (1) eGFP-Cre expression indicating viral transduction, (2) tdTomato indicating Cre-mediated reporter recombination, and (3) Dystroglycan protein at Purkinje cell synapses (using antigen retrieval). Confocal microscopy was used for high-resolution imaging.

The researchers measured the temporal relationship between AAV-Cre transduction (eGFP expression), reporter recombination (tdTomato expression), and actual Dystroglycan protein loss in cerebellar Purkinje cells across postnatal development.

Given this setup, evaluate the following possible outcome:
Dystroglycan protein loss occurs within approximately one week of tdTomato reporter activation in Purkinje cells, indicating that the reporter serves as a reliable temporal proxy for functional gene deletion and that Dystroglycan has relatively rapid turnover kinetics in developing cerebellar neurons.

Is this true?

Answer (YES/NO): NO